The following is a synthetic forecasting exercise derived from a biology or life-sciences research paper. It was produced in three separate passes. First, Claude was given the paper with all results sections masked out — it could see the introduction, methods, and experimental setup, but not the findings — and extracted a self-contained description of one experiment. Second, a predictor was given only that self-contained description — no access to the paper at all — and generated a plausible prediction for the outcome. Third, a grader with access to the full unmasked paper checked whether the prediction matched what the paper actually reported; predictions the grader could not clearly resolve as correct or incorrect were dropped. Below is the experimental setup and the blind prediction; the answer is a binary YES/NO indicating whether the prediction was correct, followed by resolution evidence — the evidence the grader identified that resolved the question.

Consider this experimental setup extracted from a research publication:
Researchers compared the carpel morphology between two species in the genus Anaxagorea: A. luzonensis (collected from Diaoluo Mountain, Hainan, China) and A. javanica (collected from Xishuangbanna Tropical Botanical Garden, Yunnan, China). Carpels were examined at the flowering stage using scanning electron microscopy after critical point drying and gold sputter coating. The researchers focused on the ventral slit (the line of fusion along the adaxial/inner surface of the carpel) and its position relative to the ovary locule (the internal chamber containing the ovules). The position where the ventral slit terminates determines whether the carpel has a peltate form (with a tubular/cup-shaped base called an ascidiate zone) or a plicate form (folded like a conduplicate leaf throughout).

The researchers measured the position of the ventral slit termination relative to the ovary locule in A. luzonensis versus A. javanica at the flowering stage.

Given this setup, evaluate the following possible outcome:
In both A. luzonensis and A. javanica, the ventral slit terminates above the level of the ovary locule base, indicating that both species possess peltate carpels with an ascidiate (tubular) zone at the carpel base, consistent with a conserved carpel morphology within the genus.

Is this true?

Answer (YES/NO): NO